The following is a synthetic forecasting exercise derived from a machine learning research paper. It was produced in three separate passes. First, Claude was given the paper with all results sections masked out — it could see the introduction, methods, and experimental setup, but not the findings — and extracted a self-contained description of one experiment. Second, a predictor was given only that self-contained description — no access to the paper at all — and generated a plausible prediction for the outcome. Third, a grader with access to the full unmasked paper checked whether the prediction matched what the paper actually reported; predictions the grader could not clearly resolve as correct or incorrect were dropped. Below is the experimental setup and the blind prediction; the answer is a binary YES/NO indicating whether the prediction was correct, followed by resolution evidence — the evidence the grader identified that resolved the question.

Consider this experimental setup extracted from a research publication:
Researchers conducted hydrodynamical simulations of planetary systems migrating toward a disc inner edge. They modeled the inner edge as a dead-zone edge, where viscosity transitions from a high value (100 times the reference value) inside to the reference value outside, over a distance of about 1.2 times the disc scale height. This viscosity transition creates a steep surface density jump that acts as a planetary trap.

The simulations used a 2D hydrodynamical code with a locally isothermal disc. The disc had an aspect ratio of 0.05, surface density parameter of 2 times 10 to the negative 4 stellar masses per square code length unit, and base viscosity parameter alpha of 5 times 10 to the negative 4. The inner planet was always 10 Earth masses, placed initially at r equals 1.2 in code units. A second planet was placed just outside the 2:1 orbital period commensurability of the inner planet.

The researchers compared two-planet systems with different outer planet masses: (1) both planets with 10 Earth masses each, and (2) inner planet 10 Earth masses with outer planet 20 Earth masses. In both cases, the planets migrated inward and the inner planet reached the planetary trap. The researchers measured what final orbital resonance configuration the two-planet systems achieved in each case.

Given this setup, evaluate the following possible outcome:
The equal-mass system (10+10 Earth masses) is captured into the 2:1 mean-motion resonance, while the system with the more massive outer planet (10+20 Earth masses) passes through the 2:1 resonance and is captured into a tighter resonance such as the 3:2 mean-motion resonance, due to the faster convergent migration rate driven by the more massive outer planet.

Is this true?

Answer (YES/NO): NO